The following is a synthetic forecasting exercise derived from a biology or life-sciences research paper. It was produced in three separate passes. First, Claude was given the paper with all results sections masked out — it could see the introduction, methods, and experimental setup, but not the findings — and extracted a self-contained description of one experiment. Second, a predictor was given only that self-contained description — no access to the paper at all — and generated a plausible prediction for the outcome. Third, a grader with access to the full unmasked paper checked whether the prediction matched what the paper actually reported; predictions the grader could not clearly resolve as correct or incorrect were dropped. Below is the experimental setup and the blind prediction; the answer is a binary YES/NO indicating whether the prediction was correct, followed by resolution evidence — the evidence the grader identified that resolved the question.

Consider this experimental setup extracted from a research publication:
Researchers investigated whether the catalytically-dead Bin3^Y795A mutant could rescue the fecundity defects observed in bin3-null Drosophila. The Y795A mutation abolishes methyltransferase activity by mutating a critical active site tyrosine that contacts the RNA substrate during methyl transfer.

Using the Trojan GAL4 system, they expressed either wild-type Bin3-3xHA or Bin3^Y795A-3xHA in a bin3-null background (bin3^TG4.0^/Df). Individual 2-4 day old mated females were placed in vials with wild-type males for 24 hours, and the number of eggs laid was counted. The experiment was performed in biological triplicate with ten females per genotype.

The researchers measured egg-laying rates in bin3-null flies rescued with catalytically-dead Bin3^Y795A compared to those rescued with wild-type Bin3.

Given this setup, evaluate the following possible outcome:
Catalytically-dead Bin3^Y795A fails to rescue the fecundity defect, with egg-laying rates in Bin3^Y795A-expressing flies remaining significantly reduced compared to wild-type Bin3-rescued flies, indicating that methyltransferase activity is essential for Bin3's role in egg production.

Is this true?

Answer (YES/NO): NO